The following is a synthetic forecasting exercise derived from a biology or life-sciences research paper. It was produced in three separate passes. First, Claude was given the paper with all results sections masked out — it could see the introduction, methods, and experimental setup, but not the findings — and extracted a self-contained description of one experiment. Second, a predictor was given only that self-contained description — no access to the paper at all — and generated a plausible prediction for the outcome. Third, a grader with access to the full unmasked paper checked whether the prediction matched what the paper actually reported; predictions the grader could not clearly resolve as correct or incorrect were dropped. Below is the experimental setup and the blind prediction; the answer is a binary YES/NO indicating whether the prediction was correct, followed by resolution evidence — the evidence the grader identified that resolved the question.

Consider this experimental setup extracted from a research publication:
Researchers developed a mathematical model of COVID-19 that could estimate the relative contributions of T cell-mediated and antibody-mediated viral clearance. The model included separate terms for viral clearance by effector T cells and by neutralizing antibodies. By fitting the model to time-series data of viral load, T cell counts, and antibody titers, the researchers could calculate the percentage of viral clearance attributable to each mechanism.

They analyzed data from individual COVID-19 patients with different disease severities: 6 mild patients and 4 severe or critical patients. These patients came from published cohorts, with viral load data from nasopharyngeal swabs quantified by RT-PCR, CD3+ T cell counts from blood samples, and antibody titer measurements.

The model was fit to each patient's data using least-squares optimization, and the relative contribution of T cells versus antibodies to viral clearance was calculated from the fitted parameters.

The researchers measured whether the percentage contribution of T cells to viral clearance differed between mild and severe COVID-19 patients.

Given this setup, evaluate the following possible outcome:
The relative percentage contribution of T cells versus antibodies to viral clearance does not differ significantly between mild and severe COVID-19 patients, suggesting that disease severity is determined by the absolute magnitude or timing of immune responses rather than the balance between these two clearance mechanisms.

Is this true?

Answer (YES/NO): NO